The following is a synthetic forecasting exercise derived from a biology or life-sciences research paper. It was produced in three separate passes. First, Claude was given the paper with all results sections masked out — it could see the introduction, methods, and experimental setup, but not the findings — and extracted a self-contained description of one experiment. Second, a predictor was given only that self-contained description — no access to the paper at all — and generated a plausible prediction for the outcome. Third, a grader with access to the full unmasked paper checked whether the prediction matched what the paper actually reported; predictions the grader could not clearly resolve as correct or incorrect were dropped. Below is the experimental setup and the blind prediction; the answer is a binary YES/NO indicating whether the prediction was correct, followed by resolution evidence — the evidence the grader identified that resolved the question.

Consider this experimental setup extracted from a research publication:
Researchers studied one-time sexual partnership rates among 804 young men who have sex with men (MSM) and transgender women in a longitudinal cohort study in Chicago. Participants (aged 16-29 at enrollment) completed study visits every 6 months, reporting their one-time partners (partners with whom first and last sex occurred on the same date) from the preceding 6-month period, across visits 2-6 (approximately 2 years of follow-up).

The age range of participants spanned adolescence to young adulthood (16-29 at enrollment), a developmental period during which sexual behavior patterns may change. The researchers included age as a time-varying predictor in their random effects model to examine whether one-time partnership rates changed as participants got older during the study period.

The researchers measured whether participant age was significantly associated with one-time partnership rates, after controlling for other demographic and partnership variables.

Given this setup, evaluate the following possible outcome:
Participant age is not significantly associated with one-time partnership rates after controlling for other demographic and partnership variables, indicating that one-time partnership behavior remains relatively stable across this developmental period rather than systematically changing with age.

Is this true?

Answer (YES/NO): NO